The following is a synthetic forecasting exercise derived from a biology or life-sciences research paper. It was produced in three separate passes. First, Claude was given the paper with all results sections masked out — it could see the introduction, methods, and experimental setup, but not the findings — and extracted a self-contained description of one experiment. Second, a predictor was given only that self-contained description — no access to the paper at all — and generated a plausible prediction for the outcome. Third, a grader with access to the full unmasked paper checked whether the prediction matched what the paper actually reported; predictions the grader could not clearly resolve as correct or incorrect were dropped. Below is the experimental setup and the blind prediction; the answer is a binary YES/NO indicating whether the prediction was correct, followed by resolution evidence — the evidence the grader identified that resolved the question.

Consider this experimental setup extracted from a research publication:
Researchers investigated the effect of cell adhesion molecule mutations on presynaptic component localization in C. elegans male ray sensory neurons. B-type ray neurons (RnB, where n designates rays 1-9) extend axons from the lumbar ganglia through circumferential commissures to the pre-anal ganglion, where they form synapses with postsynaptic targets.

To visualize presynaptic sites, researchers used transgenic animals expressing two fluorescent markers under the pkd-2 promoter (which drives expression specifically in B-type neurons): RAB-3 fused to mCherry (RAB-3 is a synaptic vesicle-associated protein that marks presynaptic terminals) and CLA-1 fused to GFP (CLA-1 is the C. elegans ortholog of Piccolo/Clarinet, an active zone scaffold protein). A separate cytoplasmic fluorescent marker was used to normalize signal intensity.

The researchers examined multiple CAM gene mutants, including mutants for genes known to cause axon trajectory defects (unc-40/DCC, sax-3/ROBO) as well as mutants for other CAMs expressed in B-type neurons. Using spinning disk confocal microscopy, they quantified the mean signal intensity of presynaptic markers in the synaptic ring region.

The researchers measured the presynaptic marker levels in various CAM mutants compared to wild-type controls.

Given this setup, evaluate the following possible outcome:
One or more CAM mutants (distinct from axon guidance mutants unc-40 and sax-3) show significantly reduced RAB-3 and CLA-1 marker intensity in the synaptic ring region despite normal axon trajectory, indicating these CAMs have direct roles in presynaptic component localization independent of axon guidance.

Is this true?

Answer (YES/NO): NO